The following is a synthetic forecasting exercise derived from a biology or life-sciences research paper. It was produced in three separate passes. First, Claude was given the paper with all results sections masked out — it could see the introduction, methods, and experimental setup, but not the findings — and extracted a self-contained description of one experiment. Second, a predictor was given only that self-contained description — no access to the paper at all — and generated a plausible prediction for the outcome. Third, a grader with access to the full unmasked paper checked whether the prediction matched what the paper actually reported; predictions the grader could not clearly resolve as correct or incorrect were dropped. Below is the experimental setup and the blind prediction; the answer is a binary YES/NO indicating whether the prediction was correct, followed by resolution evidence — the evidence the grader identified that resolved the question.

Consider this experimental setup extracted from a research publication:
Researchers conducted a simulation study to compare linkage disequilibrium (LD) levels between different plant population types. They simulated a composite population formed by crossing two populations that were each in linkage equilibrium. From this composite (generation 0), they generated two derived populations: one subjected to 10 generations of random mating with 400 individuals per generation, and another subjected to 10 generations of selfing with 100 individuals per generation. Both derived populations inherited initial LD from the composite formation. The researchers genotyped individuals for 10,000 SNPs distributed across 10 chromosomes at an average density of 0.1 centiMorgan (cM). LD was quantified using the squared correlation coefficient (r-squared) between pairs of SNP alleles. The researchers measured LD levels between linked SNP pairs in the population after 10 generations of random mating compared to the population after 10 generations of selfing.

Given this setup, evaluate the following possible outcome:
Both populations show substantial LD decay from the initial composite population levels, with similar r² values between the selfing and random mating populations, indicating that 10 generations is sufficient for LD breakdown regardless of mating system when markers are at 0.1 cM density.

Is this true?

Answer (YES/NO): NO